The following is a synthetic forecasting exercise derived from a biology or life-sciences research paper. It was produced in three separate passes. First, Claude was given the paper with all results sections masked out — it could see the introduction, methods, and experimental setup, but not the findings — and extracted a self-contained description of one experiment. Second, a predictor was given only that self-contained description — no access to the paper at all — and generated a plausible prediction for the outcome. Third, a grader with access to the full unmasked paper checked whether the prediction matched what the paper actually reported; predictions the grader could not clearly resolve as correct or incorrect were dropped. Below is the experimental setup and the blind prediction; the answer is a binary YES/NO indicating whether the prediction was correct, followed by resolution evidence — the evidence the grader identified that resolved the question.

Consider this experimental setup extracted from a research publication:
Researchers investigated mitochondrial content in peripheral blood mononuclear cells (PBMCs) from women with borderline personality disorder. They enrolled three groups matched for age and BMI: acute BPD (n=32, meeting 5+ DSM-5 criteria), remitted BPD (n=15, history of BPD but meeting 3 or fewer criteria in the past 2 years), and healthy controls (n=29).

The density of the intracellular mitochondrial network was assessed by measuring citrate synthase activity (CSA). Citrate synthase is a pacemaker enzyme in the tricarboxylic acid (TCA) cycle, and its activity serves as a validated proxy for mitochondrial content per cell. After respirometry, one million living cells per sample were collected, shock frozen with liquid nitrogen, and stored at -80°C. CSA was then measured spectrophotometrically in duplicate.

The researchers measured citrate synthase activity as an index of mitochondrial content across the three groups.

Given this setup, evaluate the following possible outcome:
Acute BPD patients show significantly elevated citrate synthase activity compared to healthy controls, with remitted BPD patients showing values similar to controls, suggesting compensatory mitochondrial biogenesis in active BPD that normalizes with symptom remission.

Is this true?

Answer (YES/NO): NO